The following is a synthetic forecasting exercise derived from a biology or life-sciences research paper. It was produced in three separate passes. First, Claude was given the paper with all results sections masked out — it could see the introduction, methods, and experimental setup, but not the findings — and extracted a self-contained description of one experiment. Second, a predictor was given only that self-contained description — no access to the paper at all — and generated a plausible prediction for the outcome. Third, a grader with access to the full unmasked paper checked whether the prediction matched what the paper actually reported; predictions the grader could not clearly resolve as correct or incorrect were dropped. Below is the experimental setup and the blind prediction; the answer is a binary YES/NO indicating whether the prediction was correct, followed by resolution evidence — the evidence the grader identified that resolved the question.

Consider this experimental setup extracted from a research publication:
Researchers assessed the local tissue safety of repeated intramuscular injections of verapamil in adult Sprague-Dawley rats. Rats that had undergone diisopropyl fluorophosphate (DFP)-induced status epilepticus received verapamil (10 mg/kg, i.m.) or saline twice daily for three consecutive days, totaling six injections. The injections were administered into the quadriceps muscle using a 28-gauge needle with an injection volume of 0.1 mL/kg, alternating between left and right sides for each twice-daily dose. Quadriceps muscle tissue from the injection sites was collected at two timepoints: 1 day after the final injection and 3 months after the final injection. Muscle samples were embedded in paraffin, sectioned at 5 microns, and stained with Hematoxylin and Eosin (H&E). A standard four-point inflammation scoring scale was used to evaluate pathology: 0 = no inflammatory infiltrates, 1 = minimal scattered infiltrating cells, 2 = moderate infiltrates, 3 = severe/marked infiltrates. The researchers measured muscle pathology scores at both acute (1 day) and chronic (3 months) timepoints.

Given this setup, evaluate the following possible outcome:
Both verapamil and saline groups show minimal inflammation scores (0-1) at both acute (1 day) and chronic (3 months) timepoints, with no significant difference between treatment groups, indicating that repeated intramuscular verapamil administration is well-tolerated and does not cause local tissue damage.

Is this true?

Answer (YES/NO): YES